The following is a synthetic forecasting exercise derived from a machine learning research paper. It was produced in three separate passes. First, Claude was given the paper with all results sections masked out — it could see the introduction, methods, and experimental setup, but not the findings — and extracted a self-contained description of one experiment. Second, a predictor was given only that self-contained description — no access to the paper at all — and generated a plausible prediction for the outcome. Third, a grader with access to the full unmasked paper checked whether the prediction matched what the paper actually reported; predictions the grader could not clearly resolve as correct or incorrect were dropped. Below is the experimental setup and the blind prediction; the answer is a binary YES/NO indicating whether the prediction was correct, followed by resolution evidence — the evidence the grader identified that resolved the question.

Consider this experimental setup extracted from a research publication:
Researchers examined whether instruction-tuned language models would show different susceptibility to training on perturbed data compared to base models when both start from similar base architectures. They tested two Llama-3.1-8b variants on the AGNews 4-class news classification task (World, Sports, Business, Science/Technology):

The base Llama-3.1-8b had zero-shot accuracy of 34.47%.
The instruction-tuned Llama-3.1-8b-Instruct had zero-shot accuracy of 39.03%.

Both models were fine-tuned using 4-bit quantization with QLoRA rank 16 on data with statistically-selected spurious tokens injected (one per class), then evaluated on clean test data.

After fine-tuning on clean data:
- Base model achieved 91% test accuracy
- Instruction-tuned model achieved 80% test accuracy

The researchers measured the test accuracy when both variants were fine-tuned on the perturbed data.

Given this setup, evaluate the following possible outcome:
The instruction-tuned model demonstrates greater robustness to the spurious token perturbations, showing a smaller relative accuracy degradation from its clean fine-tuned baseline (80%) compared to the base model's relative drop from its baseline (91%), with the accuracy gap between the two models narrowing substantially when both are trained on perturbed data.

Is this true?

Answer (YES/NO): YES